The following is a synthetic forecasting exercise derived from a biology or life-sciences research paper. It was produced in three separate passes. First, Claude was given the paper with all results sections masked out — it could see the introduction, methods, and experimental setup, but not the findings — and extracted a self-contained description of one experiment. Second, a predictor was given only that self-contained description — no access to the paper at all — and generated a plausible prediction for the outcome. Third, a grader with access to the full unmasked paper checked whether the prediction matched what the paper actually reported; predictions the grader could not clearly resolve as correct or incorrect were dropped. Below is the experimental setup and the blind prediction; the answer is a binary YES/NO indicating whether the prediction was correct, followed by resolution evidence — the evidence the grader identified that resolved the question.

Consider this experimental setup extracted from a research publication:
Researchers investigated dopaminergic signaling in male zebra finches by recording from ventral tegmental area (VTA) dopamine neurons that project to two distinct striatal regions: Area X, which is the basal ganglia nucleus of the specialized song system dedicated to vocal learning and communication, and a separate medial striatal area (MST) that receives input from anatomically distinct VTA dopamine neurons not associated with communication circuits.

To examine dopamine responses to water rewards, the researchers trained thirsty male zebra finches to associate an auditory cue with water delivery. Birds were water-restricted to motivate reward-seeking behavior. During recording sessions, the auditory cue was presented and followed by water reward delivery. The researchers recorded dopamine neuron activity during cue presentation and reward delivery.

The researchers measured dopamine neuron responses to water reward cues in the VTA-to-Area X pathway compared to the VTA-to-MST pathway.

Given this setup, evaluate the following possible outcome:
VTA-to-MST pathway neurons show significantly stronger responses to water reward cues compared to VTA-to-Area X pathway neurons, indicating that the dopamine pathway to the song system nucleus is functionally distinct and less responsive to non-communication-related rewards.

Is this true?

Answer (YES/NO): NO